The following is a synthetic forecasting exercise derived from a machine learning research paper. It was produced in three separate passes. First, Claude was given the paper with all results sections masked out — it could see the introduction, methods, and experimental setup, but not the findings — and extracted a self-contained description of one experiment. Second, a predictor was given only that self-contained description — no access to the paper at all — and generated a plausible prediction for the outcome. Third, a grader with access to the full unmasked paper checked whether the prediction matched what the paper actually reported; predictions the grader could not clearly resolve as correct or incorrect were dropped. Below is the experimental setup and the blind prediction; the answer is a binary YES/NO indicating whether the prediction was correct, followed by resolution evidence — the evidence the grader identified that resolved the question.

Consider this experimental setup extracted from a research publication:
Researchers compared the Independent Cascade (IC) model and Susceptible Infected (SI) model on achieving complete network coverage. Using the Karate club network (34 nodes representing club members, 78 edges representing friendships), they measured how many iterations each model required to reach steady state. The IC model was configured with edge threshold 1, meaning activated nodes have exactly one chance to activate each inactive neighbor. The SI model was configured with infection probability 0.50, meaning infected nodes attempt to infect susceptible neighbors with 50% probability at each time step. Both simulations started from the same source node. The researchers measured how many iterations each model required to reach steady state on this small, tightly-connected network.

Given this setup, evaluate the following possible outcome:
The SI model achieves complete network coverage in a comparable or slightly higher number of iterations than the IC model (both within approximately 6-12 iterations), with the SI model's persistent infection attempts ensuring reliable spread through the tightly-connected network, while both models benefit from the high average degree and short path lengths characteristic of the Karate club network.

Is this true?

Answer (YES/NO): NO